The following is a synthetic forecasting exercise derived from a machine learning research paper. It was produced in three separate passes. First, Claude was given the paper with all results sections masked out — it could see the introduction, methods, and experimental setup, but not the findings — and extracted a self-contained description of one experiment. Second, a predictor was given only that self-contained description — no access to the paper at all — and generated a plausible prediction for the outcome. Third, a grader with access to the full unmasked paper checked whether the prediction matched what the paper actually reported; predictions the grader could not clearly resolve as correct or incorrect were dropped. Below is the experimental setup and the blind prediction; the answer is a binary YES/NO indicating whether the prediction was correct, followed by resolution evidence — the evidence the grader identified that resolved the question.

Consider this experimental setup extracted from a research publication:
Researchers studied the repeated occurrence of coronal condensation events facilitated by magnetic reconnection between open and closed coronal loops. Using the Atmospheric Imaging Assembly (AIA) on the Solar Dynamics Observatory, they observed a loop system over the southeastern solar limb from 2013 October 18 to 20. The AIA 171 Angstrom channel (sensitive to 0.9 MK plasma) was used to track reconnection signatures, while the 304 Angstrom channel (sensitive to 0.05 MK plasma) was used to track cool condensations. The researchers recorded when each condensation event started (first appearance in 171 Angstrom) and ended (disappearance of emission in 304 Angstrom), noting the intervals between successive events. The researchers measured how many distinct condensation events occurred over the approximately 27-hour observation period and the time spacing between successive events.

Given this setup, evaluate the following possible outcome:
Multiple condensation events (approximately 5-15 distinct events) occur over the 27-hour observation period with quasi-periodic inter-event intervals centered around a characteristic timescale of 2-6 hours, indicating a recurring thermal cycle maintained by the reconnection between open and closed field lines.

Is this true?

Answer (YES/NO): NO